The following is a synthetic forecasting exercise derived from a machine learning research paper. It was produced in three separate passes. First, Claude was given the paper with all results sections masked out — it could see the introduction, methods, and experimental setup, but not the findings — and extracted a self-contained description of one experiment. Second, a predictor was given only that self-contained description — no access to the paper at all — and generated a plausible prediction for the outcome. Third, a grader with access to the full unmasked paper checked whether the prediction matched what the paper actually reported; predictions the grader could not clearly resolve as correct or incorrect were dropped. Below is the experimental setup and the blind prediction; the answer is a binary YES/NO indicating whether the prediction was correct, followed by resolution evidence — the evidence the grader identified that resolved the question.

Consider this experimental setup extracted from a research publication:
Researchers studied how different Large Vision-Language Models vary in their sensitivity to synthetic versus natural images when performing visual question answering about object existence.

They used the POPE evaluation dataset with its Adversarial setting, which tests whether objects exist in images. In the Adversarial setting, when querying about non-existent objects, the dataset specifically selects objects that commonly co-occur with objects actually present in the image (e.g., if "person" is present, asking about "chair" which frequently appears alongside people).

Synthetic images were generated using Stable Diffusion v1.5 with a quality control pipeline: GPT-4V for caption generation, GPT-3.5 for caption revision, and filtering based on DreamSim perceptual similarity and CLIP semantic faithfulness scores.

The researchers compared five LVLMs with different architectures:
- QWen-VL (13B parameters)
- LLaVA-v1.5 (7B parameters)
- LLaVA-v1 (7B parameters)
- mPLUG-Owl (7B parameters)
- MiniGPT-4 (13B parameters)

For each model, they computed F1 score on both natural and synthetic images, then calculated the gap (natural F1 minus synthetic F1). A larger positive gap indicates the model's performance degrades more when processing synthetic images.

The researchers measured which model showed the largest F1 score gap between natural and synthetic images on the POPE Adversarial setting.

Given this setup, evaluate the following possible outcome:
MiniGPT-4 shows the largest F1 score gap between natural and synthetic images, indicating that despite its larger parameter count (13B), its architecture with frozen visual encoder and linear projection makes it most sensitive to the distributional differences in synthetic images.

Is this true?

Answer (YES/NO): NO